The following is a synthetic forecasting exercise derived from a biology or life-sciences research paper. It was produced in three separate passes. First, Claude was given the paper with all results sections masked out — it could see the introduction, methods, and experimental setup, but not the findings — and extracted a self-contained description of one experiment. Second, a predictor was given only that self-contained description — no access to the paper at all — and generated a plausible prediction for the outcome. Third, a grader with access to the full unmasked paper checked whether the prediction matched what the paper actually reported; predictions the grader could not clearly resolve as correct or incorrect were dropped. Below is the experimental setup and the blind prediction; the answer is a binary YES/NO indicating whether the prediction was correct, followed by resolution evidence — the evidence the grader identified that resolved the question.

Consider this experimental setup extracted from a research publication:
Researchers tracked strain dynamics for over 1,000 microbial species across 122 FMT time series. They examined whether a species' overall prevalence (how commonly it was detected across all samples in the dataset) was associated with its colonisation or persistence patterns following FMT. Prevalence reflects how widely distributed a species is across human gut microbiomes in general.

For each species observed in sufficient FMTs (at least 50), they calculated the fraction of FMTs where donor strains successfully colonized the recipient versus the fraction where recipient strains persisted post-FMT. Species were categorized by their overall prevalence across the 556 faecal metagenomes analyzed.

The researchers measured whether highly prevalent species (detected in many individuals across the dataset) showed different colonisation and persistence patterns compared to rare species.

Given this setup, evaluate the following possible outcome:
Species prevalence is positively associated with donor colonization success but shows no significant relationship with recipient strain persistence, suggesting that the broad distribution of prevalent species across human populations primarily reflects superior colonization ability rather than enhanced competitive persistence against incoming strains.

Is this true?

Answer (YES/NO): NO